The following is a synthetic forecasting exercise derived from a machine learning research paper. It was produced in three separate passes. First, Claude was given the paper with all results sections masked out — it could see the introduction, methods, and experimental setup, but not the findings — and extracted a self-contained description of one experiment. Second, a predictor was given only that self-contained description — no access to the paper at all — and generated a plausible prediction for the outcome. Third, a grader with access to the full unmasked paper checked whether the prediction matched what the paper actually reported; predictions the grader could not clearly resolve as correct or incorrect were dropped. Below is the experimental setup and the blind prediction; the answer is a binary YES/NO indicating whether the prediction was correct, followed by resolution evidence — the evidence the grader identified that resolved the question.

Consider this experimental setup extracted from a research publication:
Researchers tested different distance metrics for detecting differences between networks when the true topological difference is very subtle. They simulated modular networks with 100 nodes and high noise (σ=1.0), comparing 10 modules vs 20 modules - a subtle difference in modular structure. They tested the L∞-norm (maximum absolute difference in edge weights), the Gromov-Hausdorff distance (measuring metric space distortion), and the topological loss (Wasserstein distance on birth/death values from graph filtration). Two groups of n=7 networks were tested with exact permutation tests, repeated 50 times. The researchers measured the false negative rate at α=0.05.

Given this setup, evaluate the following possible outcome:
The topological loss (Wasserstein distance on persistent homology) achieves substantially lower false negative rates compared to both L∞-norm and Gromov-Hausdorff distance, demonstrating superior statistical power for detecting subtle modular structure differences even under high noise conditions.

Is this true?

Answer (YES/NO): NO